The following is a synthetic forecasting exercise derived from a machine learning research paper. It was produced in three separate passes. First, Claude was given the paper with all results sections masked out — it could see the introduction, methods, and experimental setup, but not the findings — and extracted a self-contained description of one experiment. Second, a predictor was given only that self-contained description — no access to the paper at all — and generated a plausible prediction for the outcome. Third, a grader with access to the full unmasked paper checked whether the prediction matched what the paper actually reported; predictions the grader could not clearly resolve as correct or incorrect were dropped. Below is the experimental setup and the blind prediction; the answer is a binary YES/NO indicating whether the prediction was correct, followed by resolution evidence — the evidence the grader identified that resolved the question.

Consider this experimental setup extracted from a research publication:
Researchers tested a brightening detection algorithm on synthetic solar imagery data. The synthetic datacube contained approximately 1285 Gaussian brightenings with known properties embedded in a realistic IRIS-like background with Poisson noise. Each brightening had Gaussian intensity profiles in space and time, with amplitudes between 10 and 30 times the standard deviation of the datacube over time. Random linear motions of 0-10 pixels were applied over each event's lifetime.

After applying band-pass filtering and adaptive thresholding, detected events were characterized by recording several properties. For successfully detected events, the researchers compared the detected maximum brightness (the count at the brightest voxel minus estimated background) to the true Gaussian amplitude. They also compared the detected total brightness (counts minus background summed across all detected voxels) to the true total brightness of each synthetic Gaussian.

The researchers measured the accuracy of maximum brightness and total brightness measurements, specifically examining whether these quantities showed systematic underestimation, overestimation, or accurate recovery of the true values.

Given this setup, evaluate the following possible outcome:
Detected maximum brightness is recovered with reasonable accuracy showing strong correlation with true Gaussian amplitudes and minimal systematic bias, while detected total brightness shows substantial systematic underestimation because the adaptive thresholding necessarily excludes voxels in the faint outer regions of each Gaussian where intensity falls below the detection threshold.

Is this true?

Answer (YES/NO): YES